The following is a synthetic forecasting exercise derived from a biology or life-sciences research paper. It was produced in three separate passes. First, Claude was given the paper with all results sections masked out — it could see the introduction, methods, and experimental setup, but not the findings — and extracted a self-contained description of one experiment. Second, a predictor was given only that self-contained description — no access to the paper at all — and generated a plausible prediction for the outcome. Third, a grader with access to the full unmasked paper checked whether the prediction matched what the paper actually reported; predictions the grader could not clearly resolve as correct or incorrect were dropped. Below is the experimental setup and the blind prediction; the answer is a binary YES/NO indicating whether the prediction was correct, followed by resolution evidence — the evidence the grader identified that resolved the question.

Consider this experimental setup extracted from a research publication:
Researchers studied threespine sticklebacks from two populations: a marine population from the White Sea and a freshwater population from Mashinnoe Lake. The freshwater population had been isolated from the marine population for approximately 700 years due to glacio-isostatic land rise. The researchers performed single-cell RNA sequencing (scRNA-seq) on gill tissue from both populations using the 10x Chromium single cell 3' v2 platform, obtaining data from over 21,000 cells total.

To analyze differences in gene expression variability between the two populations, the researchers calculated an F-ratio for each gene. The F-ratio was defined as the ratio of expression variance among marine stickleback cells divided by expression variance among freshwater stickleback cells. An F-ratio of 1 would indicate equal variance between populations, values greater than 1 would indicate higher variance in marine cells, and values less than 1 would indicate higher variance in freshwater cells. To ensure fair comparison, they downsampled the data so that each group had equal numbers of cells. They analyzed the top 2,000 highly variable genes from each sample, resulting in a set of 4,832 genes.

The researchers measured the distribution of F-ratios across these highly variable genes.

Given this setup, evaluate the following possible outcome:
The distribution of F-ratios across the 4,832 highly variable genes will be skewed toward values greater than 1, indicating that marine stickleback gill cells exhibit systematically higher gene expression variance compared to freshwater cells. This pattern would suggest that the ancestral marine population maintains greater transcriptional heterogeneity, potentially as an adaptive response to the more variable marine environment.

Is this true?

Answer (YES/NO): YES